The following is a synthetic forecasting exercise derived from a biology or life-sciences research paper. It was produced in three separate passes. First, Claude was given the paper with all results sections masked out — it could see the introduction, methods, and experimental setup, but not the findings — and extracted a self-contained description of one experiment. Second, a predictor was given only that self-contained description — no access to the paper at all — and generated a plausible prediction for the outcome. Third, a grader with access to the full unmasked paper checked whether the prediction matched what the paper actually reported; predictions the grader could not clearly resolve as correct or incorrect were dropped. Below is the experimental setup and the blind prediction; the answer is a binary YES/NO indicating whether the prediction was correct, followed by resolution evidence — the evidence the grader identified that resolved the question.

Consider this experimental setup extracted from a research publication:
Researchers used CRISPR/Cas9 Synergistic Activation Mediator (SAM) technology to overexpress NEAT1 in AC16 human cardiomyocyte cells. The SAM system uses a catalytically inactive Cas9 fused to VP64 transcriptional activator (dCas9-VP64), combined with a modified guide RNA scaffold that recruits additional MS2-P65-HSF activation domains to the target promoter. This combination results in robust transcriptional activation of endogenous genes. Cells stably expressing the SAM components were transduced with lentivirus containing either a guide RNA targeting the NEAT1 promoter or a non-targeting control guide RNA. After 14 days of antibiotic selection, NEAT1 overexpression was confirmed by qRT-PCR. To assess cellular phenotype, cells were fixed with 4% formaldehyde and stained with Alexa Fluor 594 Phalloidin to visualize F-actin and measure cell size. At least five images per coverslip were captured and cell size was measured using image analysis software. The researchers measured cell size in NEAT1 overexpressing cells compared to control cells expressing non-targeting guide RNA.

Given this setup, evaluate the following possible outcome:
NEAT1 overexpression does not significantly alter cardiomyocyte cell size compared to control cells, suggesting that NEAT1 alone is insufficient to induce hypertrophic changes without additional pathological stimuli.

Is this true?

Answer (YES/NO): NO